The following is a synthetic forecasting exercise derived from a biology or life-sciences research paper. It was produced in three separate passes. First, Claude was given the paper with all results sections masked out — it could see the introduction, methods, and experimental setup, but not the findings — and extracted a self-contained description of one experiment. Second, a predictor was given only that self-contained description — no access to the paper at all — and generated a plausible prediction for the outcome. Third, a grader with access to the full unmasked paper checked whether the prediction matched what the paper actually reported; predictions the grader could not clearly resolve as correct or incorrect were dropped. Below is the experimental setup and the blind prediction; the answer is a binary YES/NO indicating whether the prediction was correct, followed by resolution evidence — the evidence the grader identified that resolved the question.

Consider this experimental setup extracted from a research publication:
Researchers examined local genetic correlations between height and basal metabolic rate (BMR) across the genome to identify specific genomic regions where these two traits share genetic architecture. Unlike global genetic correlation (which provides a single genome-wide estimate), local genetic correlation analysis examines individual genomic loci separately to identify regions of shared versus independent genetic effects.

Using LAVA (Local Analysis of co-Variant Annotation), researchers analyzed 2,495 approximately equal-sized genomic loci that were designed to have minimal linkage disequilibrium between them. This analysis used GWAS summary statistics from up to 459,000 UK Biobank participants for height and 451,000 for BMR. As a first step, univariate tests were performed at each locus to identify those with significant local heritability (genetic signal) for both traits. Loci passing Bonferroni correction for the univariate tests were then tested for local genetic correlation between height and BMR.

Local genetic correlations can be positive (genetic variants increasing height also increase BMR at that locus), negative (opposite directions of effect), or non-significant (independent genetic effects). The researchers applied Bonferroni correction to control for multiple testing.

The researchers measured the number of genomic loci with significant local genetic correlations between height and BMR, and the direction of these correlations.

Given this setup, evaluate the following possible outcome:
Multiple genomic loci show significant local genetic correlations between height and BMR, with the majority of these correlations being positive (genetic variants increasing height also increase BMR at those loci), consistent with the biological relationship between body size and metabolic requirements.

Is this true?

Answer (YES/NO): YES